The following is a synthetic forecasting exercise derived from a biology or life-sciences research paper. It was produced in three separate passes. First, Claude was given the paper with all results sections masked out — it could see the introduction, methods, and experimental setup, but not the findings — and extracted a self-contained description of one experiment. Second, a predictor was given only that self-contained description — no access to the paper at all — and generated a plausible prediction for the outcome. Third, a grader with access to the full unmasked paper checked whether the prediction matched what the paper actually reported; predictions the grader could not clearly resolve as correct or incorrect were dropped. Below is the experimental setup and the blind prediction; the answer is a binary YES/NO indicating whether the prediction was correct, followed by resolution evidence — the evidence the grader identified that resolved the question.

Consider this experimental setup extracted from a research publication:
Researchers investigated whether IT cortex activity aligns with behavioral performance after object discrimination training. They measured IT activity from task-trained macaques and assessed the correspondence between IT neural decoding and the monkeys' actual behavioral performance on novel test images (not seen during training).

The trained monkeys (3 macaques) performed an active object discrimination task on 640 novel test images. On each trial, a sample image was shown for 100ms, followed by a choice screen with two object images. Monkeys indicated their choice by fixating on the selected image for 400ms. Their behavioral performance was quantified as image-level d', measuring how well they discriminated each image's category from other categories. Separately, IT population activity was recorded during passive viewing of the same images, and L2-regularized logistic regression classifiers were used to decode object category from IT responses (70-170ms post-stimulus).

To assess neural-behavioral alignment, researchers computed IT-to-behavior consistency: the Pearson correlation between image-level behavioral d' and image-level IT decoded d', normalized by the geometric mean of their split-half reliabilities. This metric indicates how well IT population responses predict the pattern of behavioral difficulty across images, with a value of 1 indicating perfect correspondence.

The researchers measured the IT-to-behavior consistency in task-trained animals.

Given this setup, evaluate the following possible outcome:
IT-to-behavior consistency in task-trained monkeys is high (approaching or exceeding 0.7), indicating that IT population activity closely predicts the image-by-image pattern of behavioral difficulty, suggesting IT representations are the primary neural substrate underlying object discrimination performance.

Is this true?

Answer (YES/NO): NO